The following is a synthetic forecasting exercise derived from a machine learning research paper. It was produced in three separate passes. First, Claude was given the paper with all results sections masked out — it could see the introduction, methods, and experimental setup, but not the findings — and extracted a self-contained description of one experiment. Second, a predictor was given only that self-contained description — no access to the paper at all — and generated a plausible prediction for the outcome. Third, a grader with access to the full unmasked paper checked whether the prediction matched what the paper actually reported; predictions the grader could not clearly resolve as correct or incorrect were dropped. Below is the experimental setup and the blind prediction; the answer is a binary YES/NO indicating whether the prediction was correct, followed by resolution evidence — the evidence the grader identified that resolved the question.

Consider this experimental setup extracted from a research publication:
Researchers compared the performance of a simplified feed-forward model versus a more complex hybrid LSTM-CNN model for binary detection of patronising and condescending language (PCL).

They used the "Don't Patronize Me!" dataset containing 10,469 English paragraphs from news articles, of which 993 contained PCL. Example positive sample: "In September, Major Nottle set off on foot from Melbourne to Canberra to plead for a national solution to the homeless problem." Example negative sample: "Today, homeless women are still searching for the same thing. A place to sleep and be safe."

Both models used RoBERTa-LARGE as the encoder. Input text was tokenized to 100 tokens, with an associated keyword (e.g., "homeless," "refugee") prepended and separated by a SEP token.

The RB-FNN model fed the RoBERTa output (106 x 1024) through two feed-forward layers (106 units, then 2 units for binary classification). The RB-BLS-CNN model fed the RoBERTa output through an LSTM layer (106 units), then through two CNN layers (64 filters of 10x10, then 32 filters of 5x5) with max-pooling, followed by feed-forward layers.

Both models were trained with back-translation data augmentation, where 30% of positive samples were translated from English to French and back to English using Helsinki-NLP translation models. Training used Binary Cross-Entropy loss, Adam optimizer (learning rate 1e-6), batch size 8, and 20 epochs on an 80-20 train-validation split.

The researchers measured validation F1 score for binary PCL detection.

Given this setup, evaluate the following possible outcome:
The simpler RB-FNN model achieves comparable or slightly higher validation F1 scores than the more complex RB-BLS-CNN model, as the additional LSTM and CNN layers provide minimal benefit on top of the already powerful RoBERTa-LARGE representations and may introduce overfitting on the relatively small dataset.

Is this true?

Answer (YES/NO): YES